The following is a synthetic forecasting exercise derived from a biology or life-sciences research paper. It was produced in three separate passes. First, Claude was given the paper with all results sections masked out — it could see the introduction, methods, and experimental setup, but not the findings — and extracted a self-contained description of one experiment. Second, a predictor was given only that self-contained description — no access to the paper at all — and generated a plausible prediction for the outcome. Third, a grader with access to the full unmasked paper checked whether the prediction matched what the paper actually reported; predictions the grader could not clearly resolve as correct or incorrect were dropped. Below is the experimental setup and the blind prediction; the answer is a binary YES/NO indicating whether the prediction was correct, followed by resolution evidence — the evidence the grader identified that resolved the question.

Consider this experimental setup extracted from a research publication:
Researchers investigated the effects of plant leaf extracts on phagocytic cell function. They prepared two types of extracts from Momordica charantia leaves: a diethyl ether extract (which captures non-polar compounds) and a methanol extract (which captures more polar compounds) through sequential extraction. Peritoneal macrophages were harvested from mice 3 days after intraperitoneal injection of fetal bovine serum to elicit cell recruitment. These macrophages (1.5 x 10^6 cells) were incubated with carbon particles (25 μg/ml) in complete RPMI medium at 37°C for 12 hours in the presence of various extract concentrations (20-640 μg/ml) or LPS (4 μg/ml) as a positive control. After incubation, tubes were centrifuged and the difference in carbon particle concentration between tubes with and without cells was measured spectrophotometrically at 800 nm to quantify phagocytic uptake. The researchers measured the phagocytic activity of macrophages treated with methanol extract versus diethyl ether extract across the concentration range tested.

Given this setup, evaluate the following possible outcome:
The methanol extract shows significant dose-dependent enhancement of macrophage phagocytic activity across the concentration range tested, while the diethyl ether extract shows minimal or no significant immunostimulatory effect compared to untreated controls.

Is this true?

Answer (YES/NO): NO